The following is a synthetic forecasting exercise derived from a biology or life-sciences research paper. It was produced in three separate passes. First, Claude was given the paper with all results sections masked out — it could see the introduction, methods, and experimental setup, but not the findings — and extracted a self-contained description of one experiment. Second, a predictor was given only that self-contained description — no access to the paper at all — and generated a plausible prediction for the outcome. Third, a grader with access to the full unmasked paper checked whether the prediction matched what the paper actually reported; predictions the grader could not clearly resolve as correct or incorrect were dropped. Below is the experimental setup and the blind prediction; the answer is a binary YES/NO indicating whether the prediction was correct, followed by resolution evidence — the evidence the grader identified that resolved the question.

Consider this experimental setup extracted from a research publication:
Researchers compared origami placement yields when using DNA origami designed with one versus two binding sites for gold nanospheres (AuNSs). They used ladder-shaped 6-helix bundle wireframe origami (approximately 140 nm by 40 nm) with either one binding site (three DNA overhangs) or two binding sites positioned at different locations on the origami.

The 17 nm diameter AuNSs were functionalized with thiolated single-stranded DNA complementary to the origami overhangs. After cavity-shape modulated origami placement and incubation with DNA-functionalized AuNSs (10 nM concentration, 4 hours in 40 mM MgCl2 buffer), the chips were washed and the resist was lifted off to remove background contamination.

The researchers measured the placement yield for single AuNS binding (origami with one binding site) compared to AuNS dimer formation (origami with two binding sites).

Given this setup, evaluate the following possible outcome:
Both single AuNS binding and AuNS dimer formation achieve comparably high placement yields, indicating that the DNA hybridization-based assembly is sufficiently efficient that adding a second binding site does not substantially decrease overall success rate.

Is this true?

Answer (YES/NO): NO